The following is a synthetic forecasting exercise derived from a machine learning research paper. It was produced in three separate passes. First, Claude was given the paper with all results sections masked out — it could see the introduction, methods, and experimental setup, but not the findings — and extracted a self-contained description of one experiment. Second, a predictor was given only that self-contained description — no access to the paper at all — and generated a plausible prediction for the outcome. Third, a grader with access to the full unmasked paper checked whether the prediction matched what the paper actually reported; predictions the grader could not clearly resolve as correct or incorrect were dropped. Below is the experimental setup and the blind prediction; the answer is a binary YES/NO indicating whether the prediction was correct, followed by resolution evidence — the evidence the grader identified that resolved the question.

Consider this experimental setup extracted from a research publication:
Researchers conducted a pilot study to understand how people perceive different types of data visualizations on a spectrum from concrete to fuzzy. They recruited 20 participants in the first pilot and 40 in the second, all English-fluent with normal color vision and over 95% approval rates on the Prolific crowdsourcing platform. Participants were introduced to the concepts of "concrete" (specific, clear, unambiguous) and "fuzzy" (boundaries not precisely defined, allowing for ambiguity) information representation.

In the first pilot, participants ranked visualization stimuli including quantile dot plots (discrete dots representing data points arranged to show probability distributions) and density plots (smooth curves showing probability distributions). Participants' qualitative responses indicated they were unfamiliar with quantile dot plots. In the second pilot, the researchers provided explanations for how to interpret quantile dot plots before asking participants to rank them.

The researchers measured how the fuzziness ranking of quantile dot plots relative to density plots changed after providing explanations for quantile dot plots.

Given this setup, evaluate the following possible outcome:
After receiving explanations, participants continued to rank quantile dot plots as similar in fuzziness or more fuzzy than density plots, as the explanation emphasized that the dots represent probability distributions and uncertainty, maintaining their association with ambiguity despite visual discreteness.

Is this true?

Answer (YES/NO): NO